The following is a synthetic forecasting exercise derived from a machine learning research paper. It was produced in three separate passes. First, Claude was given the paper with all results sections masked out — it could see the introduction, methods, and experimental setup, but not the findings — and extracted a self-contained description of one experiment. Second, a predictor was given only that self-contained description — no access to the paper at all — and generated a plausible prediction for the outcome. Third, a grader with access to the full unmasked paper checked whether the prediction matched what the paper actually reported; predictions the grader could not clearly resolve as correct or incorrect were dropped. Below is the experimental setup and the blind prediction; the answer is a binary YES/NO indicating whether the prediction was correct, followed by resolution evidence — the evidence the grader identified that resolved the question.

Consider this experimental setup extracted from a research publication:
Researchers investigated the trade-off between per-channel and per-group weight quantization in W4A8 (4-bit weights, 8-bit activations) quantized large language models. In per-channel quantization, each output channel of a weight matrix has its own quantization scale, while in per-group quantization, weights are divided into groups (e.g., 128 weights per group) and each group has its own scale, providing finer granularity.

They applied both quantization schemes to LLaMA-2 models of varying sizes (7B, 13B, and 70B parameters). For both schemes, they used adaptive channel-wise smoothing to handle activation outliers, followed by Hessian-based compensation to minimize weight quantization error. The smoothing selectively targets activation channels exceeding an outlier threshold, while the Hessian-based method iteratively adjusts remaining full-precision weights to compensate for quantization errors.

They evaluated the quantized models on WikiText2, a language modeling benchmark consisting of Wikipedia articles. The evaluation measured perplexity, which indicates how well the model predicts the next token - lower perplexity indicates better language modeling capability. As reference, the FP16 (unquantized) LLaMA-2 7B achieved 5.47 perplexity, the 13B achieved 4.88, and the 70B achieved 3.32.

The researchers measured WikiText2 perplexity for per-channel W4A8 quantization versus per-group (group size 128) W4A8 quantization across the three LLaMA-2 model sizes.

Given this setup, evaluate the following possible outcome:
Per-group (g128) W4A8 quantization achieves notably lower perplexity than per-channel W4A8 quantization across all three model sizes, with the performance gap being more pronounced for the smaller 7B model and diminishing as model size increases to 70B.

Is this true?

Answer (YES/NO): YES